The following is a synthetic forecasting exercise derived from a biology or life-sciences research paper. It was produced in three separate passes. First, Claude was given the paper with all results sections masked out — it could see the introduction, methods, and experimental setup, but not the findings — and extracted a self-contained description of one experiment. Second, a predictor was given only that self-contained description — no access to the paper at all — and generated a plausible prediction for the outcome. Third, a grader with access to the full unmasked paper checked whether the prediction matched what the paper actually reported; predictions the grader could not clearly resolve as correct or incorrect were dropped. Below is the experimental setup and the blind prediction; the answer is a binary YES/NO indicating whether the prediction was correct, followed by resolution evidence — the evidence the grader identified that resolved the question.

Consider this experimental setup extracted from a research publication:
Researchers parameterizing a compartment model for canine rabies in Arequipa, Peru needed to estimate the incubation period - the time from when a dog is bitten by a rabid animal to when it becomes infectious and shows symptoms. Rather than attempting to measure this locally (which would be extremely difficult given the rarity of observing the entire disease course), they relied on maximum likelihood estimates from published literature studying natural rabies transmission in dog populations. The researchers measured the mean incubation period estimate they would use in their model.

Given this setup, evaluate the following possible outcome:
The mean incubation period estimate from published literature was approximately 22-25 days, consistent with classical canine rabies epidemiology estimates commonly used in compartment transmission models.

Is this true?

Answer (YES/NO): YES